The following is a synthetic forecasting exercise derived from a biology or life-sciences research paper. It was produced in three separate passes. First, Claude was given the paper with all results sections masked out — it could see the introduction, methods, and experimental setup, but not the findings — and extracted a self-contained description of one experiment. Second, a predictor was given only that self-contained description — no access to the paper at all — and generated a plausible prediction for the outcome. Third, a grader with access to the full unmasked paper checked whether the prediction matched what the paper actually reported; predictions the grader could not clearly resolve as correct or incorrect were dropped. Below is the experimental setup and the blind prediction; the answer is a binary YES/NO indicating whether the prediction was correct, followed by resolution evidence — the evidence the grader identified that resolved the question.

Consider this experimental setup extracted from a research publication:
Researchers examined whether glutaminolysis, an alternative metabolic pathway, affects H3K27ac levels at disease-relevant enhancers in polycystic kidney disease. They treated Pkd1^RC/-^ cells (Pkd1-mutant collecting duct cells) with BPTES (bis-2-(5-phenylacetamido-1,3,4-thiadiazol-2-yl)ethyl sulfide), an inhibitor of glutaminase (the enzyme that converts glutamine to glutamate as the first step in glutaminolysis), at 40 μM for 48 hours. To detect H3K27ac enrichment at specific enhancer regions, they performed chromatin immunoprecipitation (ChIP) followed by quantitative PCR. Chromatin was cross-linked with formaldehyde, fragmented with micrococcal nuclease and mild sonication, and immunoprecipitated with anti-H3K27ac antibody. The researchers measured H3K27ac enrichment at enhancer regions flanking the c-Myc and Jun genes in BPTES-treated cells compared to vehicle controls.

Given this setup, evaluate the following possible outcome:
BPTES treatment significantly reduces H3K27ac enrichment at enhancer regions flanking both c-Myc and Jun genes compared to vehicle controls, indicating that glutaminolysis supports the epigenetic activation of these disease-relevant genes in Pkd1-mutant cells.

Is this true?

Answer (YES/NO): NO